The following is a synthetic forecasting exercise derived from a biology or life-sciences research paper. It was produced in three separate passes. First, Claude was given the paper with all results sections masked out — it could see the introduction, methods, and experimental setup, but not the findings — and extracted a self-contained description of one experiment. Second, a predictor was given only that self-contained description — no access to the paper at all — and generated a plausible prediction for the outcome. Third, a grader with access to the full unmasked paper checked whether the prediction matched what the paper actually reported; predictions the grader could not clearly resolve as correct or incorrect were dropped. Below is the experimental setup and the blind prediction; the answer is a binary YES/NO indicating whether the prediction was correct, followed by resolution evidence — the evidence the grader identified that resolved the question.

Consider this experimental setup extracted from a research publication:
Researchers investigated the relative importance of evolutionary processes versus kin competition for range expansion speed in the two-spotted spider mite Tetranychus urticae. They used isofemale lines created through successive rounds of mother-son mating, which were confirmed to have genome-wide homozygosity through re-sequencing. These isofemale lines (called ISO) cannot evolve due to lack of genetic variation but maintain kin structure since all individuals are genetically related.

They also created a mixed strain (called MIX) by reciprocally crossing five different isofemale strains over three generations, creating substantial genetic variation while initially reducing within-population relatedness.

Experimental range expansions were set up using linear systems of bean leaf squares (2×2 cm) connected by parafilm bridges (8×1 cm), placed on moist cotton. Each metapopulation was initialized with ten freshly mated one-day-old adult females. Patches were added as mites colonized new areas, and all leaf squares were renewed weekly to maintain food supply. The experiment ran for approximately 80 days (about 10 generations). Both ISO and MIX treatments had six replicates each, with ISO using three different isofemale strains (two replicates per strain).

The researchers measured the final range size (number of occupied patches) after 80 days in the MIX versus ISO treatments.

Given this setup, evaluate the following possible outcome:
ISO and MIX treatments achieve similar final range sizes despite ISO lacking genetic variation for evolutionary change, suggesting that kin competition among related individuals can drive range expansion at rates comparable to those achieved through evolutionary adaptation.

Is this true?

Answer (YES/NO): YES